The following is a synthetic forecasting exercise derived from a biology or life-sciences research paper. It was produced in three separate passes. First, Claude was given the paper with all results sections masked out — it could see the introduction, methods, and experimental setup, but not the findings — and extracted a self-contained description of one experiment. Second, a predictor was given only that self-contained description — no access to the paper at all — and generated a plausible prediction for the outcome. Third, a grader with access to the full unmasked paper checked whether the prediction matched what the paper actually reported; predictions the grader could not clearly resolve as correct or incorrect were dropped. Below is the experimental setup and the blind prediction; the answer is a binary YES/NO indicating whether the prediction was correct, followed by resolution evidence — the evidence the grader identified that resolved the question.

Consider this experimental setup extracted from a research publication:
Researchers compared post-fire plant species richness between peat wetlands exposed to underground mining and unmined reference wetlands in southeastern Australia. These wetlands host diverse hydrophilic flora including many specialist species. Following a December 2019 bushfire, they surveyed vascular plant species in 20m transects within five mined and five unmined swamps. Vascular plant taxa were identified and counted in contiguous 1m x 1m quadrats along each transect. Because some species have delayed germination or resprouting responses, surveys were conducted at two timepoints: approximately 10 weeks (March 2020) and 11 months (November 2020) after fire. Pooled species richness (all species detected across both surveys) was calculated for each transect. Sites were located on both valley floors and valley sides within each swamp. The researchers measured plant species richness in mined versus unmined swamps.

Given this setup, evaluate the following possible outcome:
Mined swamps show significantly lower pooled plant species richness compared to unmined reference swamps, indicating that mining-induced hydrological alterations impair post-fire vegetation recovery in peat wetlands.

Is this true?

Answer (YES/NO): YES